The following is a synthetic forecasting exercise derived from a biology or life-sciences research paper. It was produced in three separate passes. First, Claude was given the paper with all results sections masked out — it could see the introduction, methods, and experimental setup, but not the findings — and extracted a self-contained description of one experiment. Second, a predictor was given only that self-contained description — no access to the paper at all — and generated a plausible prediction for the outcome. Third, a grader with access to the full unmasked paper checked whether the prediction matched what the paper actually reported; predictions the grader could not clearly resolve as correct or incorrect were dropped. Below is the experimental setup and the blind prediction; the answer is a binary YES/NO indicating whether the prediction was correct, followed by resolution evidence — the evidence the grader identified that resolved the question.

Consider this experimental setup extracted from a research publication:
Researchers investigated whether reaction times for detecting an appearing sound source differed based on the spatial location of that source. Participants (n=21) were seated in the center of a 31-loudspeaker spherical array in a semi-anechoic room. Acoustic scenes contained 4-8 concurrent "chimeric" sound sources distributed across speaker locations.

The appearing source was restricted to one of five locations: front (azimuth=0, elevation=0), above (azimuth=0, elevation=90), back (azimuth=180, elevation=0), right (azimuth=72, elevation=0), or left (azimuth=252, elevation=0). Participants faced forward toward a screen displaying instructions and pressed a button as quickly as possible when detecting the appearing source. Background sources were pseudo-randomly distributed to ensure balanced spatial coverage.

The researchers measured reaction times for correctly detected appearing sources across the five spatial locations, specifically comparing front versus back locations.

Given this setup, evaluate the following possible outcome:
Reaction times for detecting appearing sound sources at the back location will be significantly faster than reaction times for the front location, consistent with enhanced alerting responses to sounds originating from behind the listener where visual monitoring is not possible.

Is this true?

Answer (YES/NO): NO